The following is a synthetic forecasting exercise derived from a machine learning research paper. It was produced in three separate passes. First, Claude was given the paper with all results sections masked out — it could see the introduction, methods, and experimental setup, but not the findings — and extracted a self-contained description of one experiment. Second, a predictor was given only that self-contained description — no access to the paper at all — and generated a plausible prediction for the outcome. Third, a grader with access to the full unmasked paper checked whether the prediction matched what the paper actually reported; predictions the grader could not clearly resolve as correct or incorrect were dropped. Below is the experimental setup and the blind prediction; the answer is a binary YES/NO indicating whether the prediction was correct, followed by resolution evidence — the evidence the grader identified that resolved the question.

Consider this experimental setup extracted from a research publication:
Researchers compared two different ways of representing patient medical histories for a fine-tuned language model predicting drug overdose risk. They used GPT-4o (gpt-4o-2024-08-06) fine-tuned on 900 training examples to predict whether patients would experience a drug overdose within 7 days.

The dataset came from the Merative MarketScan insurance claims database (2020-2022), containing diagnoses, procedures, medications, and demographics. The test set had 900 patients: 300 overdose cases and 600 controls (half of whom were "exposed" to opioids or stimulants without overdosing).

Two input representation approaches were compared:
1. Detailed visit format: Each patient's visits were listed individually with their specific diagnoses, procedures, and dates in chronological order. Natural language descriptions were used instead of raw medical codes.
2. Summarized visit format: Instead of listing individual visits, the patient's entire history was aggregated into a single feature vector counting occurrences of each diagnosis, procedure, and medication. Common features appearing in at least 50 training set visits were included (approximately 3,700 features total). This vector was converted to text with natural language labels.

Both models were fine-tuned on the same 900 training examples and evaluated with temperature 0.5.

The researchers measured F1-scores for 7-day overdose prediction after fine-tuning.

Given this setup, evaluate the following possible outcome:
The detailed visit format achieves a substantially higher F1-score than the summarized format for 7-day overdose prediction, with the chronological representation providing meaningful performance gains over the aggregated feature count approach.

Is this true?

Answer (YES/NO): NO